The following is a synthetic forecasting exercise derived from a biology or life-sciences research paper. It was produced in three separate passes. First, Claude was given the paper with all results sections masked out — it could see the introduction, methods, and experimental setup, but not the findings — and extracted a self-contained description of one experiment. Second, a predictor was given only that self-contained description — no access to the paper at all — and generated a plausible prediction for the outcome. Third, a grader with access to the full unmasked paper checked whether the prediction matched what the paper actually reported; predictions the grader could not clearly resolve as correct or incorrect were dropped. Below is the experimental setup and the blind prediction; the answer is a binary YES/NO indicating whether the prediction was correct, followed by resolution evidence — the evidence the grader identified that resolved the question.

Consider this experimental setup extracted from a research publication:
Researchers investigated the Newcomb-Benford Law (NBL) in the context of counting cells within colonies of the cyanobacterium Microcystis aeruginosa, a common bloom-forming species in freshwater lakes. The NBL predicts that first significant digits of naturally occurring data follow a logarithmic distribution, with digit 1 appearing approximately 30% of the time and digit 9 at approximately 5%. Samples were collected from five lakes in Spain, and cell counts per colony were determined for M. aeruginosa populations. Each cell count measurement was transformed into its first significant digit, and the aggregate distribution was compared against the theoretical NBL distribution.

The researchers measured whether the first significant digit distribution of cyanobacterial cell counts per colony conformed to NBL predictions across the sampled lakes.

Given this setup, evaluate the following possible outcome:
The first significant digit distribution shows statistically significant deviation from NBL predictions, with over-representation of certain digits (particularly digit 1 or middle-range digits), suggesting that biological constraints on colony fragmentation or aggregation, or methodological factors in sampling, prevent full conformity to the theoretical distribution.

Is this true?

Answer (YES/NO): NO